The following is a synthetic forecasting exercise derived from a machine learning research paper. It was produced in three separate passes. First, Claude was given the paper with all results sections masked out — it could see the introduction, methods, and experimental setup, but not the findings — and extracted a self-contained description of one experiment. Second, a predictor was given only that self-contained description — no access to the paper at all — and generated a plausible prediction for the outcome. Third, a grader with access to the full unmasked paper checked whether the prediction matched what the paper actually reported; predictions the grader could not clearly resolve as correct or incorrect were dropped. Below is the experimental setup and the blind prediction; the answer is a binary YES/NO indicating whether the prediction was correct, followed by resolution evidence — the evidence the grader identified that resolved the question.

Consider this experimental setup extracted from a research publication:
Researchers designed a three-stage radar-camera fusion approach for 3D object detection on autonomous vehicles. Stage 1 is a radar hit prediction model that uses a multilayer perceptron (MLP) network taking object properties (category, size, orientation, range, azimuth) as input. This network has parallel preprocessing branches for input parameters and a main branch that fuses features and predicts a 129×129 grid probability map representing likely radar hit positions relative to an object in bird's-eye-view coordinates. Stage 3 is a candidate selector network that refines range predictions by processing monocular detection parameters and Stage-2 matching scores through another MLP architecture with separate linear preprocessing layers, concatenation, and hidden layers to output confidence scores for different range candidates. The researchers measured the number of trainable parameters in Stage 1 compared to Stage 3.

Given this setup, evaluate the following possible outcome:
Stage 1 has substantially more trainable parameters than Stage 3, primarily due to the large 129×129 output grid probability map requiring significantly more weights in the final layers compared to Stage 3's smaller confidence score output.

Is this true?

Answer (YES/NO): YES